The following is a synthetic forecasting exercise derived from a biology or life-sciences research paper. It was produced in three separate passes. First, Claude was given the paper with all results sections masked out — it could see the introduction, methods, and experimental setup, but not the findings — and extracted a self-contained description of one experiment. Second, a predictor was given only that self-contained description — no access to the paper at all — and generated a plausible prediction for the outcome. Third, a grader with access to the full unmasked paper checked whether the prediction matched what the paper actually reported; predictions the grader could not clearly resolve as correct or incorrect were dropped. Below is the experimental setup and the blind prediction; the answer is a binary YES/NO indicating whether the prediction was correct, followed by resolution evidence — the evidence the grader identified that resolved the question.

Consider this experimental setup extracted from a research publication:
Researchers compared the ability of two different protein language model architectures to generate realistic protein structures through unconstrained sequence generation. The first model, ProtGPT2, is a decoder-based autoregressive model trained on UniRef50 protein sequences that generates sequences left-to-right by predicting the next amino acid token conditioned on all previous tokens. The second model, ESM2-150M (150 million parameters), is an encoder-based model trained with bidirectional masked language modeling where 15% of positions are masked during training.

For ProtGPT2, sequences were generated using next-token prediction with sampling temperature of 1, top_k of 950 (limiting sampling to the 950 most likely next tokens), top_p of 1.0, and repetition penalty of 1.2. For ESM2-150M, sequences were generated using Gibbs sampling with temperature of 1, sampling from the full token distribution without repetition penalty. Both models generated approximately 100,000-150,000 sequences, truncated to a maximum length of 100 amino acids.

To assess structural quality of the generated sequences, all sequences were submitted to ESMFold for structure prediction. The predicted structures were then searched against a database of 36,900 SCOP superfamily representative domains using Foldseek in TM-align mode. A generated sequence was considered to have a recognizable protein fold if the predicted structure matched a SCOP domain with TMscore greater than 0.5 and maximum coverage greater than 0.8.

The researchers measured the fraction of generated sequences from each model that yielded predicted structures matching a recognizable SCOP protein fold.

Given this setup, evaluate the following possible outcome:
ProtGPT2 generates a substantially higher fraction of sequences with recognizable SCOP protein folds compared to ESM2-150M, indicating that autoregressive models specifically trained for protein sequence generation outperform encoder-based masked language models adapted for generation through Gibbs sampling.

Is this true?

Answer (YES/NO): YES